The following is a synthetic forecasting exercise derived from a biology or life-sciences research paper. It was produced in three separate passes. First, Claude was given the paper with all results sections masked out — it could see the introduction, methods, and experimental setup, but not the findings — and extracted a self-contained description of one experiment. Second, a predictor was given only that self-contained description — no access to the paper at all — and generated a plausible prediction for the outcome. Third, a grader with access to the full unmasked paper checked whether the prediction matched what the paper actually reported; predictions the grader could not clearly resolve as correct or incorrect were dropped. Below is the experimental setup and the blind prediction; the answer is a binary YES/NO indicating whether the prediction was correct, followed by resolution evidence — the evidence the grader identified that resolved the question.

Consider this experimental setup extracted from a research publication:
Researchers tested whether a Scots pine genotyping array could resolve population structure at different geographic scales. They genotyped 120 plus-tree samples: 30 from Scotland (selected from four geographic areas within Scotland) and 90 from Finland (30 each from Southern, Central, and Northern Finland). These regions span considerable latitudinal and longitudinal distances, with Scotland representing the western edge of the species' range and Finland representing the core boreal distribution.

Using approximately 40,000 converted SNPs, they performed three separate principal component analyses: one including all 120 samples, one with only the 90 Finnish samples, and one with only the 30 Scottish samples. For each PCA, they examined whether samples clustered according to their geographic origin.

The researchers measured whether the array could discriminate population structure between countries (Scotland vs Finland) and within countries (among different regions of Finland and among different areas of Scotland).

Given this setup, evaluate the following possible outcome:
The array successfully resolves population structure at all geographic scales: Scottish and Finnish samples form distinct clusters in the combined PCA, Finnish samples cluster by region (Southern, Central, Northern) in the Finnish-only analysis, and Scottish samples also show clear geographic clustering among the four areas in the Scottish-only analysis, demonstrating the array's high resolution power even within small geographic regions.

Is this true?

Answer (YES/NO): NO